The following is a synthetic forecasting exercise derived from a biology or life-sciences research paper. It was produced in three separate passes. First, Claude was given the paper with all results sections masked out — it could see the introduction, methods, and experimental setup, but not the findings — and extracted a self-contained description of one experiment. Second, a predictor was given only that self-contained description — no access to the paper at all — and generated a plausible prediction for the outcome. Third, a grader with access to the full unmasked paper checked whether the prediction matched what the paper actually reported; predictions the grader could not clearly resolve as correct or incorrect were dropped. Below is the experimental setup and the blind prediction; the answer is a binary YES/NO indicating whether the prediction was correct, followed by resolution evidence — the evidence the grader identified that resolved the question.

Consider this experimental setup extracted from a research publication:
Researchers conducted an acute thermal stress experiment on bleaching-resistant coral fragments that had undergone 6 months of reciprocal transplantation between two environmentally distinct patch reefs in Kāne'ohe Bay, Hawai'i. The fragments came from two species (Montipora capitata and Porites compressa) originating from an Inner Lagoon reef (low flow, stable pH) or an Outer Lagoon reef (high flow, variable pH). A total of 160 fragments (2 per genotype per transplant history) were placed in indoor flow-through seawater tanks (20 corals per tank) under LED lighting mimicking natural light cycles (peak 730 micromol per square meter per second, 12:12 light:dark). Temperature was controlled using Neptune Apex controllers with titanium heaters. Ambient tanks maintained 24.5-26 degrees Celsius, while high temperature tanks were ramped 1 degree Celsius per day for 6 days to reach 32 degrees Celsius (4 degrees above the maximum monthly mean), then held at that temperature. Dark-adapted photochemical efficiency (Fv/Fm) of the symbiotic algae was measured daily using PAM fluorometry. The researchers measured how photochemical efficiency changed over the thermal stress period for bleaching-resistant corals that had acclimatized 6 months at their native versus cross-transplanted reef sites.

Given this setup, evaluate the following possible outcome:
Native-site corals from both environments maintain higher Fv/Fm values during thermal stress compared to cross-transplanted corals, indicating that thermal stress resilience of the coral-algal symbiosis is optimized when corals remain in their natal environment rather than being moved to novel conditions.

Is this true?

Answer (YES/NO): NO